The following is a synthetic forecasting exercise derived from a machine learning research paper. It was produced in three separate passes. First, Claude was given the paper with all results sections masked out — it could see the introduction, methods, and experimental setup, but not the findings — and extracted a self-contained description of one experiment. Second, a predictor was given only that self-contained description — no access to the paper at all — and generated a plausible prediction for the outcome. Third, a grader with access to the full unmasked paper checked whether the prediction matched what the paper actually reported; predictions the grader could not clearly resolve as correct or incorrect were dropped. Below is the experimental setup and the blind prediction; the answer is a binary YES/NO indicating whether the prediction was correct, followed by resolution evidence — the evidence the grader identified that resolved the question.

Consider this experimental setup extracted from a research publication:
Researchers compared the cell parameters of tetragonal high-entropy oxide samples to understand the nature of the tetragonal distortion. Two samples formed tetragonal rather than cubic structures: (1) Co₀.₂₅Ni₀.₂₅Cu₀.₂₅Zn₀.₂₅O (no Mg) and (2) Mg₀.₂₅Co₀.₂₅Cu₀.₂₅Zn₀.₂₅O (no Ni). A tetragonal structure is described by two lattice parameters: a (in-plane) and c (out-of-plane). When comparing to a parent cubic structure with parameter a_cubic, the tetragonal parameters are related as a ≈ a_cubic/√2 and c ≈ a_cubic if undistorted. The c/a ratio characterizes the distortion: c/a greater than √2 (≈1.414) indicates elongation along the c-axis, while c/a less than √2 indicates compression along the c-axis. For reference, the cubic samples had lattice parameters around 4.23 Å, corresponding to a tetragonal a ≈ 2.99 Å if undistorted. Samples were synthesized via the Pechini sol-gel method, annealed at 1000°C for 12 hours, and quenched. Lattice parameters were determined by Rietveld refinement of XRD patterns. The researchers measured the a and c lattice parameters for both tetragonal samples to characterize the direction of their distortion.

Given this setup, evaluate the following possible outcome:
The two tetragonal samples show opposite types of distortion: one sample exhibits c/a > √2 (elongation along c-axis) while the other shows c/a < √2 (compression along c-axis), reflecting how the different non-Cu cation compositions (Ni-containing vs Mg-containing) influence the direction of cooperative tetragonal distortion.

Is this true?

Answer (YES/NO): NO